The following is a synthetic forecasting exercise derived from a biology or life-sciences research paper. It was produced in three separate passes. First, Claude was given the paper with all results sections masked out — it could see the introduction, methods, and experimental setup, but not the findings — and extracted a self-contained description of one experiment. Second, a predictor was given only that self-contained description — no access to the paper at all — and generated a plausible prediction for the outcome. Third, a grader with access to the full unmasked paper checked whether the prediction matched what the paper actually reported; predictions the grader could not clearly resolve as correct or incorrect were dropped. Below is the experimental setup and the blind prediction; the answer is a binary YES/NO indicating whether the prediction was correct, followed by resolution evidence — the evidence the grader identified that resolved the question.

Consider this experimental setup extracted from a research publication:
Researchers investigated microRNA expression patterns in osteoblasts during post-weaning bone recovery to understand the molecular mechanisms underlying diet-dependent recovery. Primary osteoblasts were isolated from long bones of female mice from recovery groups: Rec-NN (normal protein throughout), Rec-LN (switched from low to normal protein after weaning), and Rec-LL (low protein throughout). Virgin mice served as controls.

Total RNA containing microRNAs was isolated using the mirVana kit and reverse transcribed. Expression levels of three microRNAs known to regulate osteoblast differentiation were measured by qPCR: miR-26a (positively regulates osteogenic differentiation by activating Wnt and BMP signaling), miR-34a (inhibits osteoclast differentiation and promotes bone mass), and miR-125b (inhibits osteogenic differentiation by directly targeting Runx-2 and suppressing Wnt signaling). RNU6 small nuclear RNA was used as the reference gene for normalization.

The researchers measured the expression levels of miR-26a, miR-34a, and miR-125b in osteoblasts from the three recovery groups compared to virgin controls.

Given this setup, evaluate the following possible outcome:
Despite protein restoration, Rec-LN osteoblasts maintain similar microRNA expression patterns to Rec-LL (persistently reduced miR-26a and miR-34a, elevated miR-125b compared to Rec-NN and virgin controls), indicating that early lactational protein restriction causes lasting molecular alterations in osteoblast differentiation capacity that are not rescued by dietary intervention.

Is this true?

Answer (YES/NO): YES